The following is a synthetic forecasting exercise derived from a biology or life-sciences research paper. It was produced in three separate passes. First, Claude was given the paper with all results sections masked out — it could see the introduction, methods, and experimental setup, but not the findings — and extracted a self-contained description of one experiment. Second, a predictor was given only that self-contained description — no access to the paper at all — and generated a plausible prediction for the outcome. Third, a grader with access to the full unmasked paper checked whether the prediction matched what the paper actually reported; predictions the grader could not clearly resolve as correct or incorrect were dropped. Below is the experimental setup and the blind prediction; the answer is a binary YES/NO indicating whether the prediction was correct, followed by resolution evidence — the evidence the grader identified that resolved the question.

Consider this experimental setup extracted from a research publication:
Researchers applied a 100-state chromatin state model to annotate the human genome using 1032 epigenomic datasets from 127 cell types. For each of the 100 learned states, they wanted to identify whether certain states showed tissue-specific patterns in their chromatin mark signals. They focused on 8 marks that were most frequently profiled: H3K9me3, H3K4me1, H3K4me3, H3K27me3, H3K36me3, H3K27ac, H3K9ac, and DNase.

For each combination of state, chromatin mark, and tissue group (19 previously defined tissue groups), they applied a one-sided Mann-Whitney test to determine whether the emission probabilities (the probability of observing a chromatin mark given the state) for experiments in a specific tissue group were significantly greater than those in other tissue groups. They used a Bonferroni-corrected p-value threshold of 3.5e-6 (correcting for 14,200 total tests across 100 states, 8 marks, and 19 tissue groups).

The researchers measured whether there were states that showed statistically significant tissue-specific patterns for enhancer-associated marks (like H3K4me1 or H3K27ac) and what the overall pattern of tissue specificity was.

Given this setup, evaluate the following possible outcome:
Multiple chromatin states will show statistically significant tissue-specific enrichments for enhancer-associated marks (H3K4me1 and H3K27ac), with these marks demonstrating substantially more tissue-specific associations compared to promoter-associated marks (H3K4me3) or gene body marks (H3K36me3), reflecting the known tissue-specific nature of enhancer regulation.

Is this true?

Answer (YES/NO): YES